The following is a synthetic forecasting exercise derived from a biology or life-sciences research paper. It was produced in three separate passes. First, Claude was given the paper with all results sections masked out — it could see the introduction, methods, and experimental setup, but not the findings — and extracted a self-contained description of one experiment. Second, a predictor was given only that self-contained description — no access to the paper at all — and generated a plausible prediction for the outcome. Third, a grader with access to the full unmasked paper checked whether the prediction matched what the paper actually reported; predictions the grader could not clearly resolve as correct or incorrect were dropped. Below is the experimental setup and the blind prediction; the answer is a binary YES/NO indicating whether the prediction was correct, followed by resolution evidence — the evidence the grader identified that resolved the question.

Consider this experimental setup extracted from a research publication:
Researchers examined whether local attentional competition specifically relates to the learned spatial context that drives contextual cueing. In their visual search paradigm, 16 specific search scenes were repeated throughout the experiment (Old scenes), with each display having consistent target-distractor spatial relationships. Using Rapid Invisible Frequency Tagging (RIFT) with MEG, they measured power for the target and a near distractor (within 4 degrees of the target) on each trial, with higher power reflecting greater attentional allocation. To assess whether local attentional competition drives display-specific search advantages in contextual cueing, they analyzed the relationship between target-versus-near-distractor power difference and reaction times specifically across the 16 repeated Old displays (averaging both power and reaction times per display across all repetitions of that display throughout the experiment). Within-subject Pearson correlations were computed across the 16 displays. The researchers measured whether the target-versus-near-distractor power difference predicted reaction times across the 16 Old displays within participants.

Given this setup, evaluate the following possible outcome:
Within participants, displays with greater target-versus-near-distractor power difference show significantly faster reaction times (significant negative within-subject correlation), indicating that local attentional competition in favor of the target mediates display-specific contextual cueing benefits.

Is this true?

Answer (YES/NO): YES